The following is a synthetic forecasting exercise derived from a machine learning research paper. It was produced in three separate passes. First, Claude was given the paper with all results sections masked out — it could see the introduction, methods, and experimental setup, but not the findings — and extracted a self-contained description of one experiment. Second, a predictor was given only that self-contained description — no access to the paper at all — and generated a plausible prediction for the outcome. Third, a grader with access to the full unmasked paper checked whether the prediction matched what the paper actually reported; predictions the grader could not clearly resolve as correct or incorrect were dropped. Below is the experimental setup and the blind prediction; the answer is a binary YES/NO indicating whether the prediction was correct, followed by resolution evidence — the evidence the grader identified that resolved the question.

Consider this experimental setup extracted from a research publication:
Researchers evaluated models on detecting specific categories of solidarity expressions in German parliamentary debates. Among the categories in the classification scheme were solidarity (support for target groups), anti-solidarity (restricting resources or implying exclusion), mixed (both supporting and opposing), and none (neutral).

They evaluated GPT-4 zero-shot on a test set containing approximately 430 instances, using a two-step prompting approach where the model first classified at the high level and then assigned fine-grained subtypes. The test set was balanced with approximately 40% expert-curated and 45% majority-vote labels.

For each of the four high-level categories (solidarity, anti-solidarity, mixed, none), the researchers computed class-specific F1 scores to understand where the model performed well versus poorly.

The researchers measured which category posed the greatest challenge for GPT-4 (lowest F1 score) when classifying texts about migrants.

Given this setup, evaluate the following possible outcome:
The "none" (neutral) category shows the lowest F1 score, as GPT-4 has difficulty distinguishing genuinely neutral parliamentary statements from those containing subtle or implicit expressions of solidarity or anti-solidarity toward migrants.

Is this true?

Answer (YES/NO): NO